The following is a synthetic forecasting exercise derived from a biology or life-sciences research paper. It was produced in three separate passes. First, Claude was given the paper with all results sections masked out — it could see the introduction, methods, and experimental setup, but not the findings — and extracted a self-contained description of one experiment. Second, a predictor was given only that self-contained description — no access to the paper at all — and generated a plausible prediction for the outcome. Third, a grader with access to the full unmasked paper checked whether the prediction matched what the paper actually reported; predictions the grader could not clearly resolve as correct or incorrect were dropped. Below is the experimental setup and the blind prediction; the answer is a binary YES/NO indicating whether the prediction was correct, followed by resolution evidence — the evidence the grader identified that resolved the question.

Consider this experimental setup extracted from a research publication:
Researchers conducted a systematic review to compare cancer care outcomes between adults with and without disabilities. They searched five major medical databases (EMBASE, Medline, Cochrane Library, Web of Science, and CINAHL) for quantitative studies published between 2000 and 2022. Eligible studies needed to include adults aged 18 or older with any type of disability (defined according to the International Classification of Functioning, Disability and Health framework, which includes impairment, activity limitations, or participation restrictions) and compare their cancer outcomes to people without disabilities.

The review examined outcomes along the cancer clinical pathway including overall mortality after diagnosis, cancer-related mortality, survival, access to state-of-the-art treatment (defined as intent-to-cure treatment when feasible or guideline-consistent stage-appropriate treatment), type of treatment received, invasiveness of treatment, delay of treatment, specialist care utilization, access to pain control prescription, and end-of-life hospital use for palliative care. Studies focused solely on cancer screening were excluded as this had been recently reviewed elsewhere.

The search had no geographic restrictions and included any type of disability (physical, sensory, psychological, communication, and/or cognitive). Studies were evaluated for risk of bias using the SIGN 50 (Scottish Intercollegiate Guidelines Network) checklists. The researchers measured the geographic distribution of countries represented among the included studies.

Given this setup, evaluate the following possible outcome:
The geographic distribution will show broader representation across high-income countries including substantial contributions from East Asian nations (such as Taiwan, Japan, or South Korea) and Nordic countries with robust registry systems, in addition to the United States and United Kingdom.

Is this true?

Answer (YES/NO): YES